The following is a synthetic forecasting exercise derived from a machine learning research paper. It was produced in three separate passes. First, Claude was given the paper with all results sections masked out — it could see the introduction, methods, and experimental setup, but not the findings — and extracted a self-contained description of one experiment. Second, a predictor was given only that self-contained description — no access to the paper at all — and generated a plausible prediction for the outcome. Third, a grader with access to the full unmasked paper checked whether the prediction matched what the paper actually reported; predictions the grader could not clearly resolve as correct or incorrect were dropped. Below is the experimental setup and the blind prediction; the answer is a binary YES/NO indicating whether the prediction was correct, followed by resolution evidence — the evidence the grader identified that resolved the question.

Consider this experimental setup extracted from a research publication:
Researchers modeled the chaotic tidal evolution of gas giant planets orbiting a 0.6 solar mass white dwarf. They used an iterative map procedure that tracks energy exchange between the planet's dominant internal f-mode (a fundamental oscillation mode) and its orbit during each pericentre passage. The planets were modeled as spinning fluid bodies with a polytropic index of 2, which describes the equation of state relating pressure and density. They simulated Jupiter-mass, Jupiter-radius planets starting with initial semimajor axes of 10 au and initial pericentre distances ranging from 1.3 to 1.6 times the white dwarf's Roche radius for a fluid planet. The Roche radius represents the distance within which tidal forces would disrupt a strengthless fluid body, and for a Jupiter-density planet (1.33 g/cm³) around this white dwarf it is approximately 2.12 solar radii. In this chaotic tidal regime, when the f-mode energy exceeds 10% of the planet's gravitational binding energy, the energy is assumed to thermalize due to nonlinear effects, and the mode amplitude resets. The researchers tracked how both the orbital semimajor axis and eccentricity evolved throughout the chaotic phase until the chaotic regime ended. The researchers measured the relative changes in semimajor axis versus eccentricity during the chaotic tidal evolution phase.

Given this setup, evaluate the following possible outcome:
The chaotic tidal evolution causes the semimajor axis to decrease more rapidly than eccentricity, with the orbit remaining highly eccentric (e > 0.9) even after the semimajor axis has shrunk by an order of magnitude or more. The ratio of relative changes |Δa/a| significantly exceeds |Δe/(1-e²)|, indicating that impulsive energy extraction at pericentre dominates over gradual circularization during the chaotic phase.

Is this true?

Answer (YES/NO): YES